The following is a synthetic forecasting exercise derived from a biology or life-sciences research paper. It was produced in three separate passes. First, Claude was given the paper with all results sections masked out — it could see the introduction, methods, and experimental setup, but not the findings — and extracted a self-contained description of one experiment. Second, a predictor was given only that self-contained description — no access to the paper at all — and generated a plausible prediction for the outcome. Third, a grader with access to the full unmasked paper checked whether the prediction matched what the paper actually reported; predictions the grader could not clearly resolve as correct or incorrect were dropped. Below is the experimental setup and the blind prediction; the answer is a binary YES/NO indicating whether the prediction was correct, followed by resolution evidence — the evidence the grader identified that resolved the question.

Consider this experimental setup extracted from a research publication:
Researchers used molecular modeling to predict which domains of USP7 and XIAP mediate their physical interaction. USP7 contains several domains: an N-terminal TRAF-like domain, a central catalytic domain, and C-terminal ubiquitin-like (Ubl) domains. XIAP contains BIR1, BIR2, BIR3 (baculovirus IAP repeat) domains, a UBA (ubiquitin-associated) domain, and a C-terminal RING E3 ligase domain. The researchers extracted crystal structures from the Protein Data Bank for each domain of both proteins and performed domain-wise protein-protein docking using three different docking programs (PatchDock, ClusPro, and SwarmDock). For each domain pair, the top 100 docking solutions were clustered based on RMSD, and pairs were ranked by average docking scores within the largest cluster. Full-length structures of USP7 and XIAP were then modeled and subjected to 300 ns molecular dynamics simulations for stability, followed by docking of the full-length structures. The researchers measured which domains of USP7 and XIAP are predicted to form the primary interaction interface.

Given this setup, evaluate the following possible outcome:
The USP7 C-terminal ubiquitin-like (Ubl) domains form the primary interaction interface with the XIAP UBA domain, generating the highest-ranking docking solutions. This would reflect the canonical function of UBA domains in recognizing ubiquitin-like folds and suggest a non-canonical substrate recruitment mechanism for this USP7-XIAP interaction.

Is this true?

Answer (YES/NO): NO